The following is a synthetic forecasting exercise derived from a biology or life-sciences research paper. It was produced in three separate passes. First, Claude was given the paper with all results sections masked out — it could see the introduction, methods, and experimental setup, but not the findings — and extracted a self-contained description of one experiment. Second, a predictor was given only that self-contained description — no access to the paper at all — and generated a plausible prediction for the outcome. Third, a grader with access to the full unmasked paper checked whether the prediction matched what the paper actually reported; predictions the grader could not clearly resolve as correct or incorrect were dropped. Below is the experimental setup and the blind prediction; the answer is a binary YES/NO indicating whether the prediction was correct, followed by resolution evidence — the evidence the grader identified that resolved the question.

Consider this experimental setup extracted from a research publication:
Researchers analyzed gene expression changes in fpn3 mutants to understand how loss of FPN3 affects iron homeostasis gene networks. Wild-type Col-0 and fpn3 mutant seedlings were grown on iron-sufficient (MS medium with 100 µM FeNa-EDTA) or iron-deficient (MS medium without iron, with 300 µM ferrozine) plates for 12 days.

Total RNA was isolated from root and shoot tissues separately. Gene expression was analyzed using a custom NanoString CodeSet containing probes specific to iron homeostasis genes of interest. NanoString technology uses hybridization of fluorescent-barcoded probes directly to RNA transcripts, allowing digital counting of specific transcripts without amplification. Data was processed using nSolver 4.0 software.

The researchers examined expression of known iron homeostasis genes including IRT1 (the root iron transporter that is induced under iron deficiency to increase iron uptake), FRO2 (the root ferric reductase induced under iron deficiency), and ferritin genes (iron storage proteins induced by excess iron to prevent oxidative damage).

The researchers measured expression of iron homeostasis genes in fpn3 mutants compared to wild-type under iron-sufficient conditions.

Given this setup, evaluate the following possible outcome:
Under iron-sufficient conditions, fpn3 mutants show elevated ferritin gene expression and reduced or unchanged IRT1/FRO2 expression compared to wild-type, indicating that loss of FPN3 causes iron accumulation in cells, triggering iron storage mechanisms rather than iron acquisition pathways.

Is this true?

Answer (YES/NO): NO